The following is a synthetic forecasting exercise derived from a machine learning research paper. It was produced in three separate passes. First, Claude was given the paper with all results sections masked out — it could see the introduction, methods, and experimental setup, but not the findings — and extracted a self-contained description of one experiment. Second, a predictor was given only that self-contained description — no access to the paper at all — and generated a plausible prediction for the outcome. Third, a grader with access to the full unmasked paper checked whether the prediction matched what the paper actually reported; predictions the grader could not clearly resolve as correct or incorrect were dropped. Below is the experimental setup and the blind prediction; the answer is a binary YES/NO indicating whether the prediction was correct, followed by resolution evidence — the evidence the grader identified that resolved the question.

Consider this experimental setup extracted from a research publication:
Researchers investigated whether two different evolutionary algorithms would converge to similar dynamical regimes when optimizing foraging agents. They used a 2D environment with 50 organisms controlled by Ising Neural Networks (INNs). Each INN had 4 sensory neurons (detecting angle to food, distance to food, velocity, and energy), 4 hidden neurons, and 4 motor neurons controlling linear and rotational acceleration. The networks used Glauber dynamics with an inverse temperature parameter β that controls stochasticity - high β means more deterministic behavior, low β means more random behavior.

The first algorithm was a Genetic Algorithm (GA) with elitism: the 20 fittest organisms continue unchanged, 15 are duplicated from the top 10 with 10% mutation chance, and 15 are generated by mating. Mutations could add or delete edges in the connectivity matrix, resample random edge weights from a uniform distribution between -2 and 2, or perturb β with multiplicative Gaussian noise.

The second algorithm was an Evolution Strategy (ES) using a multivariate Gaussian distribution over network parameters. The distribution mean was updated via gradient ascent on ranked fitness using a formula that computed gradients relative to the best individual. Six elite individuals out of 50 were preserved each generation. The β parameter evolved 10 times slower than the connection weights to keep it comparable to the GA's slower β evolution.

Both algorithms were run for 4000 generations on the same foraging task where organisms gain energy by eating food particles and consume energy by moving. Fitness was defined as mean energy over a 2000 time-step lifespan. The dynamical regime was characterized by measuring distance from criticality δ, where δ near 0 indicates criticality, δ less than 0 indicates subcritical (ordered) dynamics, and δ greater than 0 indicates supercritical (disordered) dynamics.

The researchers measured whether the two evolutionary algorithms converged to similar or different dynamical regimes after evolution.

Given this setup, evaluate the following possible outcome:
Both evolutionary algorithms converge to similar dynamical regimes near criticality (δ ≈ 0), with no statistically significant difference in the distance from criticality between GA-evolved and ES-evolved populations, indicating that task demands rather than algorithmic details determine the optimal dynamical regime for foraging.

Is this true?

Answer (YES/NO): NO